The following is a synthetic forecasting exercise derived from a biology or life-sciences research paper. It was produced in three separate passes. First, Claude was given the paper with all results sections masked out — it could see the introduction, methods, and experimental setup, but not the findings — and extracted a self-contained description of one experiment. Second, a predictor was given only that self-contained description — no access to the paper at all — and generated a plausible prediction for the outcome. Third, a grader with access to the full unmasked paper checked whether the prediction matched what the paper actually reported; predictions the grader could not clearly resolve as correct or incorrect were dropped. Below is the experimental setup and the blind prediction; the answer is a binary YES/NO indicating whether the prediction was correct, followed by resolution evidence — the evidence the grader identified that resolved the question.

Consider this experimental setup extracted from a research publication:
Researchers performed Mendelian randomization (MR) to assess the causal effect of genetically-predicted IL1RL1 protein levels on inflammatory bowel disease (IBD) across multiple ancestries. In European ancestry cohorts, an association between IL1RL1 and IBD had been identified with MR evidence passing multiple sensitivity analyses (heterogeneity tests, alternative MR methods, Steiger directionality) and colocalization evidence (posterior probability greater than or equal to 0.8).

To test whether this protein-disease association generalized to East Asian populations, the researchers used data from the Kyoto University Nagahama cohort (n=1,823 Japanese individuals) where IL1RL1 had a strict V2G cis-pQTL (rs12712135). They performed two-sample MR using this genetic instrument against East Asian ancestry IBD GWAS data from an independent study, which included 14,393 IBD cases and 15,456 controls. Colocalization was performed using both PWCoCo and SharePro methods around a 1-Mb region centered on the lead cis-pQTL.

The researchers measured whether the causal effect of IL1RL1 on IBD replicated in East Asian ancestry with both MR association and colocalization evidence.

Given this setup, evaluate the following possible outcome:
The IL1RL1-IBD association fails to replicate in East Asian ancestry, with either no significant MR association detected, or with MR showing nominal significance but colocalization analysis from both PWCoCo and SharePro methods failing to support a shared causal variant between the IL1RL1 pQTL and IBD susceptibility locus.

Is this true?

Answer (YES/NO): NO